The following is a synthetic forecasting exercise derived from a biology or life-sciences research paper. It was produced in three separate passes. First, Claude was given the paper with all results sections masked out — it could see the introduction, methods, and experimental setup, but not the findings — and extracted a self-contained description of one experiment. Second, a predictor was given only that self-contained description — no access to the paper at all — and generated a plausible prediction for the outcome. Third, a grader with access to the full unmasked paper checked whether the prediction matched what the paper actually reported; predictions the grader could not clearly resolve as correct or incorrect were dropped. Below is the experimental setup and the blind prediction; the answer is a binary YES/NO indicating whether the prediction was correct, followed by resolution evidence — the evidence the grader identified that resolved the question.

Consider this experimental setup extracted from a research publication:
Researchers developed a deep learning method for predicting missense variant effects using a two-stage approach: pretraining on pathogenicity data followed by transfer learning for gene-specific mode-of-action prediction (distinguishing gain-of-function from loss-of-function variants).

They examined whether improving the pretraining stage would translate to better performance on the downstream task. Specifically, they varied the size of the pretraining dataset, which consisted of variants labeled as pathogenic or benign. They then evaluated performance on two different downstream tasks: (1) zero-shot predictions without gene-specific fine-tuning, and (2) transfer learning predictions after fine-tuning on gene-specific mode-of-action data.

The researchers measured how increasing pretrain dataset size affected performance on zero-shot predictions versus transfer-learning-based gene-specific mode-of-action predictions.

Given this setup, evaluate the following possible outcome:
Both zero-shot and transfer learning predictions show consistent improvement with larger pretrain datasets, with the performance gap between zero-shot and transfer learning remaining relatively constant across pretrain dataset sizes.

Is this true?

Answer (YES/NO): NO